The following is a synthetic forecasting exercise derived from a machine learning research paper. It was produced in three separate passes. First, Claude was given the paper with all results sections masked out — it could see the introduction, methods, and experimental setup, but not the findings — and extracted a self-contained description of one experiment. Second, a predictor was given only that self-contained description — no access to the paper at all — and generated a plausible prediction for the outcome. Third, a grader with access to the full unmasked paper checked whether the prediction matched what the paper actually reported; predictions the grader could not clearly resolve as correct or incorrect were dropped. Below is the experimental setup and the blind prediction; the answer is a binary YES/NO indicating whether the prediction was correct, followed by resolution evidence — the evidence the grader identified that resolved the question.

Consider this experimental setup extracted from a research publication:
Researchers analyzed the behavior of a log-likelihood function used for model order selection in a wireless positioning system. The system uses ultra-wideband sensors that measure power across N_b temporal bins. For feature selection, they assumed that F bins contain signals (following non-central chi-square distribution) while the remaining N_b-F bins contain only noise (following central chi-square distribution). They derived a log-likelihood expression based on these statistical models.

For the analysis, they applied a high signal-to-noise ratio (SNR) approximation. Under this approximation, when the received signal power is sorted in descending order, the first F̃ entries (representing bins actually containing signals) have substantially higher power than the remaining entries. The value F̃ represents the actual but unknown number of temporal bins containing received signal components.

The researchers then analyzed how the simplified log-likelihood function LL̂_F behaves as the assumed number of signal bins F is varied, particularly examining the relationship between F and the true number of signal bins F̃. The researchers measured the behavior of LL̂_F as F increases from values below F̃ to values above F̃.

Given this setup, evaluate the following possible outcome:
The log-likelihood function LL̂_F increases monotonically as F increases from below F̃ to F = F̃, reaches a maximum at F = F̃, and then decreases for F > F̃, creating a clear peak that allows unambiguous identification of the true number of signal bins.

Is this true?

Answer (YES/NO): NO